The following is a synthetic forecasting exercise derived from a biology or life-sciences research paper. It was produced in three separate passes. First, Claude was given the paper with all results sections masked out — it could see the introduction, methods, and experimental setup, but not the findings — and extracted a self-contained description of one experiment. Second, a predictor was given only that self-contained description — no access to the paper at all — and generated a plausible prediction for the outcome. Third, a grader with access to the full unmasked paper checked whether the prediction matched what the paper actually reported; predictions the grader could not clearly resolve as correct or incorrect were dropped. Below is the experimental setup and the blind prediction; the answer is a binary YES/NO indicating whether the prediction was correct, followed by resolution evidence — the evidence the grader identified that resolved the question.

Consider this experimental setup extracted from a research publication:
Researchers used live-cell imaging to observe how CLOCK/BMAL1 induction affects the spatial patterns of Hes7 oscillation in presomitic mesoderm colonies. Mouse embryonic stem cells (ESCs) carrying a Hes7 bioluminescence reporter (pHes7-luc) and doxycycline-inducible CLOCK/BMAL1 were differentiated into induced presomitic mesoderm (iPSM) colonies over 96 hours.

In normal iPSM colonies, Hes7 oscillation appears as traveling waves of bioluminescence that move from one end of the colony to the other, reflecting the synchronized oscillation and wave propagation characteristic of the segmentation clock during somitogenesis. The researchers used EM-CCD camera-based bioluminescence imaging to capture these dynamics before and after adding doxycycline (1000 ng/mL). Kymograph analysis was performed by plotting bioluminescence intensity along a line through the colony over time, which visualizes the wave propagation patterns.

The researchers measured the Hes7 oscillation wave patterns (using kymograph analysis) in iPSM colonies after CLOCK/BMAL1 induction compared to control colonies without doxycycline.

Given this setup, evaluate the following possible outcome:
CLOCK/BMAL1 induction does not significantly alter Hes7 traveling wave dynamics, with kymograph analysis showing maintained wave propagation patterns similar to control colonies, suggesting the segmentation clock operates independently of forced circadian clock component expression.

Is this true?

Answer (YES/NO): NO